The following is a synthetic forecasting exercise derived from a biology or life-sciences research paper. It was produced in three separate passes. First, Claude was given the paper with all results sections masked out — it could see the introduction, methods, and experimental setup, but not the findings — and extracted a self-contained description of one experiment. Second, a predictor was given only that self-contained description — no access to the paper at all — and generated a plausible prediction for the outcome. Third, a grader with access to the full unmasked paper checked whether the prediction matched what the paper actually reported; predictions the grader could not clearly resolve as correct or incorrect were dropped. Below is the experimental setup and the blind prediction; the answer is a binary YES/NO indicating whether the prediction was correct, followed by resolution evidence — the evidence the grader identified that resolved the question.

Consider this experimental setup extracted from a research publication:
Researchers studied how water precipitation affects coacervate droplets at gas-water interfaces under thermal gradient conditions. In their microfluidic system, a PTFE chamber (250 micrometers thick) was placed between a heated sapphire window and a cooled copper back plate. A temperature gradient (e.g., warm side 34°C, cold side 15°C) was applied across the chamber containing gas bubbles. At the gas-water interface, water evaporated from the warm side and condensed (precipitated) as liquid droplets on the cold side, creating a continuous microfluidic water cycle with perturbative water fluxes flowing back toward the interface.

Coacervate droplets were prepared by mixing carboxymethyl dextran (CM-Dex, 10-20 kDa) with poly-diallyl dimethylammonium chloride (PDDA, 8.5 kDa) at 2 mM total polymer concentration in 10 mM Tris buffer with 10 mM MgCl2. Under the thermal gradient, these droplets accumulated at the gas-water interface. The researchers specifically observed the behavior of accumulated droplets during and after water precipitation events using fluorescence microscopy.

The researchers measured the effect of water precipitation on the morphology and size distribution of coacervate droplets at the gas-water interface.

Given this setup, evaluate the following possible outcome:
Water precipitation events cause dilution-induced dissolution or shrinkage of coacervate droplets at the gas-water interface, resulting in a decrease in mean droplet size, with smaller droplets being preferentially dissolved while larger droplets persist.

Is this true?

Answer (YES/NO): NO